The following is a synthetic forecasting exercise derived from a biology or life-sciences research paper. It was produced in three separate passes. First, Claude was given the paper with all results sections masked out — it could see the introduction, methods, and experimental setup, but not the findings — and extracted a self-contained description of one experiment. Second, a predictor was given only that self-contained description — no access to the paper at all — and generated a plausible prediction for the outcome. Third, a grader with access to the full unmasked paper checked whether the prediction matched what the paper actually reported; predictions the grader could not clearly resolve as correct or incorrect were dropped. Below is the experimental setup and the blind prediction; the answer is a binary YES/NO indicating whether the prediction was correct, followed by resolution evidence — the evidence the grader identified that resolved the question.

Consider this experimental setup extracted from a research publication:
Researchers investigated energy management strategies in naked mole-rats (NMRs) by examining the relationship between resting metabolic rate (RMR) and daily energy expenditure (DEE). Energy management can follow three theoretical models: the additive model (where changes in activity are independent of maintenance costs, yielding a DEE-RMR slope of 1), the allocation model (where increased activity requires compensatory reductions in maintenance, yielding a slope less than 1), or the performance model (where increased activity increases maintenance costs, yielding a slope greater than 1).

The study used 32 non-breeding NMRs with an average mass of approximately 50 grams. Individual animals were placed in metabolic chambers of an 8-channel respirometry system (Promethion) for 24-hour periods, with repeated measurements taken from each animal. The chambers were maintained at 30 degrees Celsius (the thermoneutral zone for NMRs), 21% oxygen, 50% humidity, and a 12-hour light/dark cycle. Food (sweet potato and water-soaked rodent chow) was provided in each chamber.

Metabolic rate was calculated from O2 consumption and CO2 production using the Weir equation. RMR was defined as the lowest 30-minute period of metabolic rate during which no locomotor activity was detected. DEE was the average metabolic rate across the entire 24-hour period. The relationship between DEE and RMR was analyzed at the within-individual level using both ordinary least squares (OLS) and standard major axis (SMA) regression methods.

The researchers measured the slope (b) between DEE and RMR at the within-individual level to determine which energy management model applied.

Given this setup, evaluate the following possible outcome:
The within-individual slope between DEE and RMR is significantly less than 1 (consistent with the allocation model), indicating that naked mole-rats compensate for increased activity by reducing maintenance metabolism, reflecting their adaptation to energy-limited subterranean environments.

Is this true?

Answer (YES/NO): NO